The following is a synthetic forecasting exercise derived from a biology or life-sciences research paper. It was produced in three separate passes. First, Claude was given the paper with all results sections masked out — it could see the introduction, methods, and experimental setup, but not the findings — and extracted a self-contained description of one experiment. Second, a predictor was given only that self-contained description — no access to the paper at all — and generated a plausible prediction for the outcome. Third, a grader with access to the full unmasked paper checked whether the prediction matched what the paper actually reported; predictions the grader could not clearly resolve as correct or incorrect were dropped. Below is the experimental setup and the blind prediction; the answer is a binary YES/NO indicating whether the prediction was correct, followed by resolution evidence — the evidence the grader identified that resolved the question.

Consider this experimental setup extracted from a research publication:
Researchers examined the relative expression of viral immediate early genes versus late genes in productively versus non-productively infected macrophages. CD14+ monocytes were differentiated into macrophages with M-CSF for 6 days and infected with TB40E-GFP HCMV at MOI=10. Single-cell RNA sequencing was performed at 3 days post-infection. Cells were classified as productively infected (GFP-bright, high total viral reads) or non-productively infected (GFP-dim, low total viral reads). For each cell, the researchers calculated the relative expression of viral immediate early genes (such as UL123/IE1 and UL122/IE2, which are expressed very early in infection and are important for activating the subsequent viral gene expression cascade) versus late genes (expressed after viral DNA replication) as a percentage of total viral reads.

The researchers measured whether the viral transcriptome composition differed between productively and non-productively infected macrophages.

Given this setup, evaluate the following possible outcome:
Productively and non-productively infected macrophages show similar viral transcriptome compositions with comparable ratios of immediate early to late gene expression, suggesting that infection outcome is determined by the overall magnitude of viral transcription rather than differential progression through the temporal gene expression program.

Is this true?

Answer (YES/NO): NO